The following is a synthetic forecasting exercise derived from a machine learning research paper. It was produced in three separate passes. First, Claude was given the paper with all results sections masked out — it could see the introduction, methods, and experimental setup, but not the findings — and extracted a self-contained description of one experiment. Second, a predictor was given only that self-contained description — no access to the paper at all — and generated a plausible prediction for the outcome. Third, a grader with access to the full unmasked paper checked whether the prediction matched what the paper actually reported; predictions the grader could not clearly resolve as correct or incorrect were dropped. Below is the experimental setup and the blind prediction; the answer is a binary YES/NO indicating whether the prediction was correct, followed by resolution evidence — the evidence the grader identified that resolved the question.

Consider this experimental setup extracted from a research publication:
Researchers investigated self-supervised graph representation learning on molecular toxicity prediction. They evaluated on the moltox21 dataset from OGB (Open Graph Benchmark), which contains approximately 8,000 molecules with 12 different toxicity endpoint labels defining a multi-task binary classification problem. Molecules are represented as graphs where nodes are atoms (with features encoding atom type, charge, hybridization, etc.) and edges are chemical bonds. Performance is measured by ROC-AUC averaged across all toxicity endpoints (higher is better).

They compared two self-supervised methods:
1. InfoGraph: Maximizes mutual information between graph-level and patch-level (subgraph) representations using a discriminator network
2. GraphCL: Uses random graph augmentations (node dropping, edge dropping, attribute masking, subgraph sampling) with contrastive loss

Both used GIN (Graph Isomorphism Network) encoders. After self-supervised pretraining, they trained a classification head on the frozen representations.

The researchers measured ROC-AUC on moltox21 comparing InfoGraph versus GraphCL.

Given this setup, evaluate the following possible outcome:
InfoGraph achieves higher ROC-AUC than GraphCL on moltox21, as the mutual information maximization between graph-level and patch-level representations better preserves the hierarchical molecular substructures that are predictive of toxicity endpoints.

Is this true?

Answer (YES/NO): NO